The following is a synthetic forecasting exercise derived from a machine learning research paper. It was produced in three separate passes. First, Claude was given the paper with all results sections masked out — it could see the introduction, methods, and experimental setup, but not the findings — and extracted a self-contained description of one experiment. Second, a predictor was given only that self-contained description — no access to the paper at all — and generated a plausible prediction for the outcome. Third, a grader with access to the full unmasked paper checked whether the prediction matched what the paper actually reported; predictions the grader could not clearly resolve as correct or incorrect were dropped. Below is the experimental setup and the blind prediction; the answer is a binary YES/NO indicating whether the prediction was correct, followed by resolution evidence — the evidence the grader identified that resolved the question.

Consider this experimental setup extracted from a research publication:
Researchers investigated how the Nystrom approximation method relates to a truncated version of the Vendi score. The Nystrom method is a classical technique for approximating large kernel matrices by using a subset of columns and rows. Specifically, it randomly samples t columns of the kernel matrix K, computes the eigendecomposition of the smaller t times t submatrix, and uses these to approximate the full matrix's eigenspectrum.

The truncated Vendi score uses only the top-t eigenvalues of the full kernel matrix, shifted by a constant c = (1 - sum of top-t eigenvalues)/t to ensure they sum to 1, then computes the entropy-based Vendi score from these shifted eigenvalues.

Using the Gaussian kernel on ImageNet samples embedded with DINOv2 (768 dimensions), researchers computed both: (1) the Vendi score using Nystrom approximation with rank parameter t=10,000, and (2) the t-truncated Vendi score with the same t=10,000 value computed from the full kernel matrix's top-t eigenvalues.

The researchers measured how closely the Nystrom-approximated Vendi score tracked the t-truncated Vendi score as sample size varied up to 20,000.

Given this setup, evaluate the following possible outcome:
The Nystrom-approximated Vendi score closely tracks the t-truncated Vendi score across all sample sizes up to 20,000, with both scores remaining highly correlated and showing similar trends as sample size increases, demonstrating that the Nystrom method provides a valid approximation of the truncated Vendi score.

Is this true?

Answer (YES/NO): YES